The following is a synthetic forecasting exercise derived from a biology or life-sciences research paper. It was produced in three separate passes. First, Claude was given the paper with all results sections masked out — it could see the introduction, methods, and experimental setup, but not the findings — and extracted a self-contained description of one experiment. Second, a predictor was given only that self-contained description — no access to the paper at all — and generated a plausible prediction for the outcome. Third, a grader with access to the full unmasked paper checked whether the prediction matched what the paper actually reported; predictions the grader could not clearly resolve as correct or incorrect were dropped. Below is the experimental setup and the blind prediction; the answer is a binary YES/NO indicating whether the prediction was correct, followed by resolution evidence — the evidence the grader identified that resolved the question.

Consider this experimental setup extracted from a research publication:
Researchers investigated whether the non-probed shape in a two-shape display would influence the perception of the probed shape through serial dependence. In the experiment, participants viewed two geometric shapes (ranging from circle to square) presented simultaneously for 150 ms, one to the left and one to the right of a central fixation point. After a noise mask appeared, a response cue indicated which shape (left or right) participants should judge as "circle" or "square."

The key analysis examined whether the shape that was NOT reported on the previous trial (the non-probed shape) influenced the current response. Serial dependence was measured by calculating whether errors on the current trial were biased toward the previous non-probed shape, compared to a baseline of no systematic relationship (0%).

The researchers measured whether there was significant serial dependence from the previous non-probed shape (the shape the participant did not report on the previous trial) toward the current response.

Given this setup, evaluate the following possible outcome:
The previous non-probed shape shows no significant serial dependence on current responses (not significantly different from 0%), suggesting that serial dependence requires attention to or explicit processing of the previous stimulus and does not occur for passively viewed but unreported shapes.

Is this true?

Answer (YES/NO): NO